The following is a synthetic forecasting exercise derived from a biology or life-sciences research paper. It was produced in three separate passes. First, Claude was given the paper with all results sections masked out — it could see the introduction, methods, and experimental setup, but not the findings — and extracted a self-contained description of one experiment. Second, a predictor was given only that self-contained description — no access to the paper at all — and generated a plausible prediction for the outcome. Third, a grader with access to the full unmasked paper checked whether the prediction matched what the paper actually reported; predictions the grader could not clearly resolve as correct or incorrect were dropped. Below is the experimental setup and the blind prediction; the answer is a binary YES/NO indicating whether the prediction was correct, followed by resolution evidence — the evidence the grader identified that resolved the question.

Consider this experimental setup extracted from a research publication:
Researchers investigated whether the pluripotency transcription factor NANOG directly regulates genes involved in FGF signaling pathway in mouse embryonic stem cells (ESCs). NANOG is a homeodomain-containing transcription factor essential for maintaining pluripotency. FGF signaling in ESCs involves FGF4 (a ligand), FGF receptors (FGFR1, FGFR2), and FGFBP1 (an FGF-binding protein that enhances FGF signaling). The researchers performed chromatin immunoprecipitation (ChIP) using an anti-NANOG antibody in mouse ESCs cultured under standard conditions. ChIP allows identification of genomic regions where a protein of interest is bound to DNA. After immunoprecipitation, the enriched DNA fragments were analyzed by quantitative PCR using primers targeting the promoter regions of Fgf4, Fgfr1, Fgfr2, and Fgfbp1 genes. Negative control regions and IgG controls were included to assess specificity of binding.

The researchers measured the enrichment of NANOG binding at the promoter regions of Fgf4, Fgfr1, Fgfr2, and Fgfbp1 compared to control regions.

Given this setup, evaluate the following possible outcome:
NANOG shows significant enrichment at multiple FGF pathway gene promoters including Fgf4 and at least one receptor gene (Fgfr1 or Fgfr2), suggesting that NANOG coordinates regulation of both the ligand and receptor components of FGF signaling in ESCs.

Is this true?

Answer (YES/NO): YES